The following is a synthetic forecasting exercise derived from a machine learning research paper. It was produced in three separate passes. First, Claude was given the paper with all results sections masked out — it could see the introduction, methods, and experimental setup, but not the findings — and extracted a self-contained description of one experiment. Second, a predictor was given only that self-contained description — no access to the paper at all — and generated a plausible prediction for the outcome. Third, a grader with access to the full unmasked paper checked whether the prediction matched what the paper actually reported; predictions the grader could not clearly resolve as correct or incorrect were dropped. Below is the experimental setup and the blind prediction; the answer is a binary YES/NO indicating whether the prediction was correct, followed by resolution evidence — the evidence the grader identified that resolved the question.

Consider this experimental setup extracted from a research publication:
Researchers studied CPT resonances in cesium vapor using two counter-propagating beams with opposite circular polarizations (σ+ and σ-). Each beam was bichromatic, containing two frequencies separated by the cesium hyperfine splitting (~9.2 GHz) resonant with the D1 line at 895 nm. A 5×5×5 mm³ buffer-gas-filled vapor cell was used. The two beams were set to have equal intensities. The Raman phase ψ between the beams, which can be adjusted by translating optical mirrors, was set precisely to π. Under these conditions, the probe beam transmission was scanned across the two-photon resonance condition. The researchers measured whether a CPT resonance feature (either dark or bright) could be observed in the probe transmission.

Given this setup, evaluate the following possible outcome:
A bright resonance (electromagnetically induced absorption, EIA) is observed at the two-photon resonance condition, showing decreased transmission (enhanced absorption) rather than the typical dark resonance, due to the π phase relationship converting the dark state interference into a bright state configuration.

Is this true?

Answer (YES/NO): NO